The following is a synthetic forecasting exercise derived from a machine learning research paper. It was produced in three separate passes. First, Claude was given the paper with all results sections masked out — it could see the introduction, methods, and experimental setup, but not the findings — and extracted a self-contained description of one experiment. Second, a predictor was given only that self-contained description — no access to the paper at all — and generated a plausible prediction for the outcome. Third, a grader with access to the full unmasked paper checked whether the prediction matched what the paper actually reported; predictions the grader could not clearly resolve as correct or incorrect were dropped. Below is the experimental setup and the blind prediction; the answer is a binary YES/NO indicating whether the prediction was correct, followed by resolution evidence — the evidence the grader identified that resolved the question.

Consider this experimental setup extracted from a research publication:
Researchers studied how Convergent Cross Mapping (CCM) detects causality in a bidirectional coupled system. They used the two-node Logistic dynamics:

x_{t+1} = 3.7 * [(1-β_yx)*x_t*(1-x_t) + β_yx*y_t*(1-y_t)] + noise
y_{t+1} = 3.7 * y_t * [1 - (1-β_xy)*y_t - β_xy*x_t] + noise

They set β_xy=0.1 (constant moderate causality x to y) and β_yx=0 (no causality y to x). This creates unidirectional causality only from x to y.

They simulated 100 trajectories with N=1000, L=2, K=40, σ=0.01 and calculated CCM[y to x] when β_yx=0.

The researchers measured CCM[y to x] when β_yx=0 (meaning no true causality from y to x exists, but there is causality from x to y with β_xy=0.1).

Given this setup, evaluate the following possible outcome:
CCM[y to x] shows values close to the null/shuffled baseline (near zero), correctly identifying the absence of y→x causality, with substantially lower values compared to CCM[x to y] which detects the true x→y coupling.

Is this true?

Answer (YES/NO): NO